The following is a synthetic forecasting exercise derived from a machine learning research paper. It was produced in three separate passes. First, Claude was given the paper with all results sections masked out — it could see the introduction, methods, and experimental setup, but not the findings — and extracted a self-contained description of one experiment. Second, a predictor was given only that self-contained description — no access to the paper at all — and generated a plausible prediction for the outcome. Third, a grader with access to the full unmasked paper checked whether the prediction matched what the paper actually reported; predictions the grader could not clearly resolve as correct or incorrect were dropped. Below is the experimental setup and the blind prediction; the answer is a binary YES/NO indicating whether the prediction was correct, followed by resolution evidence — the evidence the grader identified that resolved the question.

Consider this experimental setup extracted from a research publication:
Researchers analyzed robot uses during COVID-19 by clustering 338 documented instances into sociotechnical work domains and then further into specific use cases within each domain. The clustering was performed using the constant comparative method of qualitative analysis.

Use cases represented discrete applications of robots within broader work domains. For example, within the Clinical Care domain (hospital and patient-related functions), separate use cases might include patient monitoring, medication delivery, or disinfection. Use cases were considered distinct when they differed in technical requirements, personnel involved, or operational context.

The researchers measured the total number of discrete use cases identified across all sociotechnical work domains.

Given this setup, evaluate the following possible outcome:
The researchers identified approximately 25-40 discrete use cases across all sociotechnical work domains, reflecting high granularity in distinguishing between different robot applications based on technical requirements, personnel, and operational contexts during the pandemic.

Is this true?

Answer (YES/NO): YES